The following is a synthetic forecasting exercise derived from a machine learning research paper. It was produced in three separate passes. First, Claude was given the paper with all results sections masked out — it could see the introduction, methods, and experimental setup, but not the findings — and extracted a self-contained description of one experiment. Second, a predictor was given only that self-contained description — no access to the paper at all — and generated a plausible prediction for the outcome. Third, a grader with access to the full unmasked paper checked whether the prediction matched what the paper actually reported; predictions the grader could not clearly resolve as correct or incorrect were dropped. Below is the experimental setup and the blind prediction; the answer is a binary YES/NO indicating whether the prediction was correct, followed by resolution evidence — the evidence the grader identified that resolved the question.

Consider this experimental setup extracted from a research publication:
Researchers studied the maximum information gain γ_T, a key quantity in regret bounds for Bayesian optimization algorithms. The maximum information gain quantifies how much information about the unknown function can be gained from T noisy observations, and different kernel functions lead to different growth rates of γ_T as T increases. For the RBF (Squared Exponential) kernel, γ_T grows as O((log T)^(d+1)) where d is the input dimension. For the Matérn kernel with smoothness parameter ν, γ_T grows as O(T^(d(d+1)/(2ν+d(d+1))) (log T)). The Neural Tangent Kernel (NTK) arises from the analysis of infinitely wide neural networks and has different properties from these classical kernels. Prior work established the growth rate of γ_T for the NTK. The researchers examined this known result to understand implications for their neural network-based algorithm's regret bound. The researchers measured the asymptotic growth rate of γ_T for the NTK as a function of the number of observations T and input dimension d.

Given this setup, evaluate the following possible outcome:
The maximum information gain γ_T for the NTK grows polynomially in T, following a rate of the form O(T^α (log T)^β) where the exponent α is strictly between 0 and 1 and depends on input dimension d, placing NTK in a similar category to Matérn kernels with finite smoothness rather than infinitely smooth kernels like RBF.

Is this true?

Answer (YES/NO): YES